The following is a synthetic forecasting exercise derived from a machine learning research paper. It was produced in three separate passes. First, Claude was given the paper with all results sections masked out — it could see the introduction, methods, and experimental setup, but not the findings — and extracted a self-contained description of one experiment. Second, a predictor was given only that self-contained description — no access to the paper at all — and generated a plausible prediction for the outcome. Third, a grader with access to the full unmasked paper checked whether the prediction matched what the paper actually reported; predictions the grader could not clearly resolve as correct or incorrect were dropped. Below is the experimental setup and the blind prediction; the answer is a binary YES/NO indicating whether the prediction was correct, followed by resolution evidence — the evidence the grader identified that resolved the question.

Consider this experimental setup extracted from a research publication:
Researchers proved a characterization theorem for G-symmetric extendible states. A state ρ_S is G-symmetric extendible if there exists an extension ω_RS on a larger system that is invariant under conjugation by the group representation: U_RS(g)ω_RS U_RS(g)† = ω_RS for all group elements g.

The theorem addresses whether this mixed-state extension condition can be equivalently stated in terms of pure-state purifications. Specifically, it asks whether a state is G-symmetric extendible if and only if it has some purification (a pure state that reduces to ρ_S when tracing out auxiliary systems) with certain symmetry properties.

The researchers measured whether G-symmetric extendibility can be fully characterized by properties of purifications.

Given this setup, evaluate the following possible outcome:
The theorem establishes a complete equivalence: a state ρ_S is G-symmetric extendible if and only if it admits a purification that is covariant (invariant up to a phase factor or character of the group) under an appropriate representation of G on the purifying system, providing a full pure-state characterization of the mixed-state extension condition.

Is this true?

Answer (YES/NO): NO